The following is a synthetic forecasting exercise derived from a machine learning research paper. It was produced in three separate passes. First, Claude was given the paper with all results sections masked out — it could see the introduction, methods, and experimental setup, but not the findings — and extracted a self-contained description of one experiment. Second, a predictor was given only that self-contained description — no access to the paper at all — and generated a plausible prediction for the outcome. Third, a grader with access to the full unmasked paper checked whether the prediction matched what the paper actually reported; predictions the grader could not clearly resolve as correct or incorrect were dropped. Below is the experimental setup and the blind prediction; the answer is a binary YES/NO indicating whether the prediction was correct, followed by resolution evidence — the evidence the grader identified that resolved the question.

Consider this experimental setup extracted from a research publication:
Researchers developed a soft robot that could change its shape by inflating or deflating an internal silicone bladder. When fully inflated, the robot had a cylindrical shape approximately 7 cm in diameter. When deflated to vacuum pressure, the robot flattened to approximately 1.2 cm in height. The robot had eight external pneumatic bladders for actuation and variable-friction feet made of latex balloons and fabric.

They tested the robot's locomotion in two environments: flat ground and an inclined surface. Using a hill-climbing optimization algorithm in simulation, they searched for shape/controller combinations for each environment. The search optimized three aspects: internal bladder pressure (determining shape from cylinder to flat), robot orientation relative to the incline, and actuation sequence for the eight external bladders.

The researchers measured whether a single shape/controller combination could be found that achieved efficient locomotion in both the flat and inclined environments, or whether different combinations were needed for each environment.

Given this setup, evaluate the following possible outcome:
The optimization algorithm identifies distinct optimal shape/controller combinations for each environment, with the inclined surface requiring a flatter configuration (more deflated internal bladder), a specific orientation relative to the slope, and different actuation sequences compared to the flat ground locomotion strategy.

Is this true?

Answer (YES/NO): NO